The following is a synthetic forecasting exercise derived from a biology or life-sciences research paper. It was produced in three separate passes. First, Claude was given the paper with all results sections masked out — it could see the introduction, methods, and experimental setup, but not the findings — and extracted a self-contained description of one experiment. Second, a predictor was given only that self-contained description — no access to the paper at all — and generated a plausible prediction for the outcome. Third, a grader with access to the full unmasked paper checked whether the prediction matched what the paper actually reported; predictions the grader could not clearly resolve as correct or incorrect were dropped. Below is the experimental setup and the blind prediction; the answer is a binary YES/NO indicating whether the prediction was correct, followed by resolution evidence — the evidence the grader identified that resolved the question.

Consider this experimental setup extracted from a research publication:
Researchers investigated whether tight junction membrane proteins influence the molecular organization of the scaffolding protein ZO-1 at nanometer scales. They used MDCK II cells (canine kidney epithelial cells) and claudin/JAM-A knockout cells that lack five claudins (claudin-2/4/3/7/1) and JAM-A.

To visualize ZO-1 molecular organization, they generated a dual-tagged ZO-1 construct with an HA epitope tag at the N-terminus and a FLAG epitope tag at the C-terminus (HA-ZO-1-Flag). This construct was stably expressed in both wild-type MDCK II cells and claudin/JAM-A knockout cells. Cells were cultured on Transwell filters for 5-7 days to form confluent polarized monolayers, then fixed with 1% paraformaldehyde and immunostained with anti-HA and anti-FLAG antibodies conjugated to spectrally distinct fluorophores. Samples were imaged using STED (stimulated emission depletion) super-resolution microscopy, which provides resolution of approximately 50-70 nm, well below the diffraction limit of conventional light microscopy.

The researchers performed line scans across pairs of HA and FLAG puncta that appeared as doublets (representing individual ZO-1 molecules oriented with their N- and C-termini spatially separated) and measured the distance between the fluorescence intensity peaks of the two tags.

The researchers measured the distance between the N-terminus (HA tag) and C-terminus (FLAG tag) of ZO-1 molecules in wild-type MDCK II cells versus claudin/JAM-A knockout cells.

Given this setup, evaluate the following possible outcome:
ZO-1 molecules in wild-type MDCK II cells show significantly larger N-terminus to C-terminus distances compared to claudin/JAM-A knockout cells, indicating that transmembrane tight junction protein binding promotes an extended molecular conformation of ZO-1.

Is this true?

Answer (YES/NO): YES